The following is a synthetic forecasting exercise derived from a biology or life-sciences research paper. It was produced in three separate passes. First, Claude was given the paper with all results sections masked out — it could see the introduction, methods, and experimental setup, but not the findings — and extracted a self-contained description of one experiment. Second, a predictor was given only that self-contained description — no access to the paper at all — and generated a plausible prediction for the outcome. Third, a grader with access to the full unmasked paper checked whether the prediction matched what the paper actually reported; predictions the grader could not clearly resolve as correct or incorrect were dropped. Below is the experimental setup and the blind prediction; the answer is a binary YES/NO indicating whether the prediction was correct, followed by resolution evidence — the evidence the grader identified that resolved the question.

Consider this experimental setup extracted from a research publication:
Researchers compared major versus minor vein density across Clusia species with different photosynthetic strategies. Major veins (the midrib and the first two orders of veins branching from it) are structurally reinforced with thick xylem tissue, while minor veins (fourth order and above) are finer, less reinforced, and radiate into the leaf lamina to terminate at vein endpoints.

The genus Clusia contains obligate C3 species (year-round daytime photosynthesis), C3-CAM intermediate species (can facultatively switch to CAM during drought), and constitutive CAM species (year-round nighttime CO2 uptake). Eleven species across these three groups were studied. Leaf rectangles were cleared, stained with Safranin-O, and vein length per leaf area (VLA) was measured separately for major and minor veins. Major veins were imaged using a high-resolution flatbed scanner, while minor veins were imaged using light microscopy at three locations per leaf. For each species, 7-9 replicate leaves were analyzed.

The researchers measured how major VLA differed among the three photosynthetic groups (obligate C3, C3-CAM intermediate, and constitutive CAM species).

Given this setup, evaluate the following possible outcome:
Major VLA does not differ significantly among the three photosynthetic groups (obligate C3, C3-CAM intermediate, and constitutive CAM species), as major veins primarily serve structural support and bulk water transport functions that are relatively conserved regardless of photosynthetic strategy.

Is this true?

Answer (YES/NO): NO